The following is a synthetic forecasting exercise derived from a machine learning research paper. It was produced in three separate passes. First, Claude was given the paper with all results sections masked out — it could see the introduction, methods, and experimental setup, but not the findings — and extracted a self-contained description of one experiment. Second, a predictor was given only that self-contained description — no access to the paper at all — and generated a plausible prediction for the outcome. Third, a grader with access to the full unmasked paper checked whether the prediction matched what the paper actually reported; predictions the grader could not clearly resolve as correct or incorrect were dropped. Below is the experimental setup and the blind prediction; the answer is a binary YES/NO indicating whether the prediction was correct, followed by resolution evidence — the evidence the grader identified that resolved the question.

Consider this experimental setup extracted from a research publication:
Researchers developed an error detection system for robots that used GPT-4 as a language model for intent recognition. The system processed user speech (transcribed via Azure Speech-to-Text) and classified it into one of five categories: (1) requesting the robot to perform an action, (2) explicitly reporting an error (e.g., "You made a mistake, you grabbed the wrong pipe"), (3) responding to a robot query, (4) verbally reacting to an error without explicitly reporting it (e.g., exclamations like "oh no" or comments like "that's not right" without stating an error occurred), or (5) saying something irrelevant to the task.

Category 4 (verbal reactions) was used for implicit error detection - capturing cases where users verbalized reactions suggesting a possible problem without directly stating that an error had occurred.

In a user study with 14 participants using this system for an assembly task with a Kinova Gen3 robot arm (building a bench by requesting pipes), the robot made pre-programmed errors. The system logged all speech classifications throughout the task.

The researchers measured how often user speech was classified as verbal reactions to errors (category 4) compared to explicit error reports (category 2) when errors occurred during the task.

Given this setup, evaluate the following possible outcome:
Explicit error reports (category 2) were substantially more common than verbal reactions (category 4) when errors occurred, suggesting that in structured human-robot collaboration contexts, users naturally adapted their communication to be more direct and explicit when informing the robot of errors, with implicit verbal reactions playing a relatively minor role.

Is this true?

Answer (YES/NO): YES